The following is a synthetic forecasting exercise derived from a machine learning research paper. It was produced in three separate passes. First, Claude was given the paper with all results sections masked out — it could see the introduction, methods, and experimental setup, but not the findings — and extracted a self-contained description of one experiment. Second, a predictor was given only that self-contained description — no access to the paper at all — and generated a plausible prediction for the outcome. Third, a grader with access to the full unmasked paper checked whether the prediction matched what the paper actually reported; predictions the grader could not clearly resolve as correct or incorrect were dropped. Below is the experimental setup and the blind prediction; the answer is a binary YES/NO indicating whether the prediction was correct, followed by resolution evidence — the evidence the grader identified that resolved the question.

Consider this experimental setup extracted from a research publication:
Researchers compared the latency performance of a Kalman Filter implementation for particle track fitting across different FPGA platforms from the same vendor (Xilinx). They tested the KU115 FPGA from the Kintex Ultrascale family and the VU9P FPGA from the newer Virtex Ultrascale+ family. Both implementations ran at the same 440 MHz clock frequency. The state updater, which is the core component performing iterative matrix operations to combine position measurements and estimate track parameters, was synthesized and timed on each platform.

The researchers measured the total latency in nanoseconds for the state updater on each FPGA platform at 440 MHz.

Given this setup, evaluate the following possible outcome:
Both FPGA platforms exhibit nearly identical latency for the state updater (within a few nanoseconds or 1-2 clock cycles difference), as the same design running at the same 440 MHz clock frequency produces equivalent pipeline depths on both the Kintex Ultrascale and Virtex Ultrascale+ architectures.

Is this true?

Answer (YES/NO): NO